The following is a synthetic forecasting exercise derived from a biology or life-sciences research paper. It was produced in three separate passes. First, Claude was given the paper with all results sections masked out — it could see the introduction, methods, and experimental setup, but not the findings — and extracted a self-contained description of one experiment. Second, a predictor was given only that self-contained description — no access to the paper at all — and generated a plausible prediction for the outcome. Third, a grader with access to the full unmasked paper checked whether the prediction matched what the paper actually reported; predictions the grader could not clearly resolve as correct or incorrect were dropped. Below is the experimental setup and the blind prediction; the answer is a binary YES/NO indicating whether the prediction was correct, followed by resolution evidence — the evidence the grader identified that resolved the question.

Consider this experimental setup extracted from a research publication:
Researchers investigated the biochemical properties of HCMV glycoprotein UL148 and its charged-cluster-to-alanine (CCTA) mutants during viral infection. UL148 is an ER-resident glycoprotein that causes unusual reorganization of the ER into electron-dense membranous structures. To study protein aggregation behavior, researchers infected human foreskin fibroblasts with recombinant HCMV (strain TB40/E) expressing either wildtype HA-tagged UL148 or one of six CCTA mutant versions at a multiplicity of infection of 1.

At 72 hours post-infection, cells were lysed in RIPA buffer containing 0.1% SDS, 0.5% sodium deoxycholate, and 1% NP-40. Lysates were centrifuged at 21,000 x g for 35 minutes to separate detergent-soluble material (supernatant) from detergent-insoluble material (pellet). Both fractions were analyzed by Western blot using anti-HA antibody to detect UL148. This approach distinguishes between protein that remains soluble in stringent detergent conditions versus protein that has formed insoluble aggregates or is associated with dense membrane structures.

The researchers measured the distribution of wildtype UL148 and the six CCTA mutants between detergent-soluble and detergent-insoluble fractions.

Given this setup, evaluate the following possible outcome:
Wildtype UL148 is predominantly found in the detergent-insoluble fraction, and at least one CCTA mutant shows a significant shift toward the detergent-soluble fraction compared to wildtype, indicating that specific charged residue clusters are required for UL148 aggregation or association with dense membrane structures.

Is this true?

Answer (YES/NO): NO